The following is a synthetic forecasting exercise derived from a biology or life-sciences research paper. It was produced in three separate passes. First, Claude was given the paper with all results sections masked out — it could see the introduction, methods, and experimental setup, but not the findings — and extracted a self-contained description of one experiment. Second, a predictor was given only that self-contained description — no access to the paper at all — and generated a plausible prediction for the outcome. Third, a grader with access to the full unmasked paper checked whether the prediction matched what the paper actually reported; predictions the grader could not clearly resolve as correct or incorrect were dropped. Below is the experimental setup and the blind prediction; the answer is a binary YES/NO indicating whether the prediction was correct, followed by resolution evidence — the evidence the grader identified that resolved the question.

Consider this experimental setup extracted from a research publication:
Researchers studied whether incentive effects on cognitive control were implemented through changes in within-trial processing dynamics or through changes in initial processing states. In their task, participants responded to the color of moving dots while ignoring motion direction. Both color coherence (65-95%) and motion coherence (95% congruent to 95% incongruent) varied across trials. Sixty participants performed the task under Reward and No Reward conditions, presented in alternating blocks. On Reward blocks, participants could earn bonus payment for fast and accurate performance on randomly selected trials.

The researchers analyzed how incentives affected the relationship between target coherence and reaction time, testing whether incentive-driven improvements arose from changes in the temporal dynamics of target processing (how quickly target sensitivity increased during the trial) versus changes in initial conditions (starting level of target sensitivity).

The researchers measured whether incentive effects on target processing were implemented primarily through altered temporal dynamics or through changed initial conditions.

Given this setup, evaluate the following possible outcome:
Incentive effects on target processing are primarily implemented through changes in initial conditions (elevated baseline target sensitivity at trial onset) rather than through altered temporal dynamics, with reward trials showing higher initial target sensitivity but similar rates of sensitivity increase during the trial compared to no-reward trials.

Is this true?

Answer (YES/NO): NO